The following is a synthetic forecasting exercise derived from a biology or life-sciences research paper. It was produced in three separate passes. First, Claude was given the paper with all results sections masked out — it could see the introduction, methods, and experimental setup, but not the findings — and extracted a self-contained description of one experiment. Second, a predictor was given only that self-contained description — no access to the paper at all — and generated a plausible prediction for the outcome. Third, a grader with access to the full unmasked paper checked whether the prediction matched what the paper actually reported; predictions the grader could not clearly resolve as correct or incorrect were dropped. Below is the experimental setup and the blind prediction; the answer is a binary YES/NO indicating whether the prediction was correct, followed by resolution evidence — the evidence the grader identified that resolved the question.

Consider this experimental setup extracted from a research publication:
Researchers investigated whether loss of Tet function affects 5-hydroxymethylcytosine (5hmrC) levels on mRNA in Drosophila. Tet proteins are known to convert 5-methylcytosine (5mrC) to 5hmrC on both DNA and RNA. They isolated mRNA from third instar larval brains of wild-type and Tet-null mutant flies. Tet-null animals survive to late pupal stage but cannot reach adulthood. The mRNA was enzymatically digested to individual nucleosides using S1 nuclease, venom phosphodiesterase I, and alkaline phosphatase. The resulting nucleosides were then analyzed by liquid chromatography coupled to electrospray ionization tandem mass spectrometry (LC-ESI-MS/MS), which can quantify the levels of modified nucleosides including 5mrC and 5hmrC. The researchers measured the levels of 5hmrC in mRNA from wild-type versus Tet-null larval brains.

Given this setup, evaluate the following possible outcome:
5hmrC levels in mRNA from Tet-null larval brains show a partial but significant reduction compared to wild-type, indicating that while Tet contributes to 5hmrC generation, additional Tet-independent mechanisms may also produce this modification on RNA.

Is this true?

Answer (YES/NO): YES